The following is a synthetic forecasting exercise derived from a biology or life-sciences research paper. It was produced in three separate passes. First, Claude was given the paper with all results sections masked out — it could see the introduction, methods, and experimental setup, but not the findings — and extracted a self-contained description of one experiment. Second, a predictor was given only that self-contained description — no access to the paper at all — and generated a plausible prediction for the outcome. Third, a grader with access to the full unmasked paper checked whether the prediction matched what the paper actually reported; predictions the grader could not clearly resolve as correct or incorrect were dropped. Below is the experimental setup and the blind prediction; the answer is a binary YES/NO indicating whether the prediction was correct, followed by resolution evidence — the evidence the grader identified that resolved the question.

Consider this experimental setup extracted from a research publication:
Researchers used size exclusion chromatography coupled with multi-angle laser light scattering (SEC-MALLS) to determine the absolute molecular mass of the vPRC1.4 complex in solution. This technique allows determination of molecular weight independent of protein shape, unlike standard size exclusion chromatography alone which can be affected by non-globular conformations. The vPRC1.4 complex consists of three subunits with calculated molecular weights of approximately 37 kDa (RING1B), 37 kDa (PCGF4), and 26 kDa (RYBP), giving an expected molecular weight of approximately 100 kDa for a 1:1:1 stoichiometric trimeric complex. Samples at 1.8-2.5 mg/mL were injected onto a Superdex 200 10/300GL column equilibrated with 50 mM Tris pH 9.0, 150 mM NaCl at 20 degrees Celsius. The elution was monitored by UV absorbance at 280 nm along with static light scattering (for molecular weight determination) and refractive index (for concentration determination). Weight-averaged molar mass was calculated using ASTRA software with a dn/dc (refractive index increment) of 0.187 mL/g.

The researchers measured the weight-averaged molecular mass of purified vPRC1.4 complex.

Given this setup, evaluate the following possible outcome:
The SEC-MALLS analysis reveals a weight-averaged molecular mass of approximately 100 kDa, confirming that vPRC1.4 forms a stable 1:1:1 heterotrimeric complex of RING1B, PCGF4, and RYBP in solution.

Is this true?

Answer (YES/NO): YES